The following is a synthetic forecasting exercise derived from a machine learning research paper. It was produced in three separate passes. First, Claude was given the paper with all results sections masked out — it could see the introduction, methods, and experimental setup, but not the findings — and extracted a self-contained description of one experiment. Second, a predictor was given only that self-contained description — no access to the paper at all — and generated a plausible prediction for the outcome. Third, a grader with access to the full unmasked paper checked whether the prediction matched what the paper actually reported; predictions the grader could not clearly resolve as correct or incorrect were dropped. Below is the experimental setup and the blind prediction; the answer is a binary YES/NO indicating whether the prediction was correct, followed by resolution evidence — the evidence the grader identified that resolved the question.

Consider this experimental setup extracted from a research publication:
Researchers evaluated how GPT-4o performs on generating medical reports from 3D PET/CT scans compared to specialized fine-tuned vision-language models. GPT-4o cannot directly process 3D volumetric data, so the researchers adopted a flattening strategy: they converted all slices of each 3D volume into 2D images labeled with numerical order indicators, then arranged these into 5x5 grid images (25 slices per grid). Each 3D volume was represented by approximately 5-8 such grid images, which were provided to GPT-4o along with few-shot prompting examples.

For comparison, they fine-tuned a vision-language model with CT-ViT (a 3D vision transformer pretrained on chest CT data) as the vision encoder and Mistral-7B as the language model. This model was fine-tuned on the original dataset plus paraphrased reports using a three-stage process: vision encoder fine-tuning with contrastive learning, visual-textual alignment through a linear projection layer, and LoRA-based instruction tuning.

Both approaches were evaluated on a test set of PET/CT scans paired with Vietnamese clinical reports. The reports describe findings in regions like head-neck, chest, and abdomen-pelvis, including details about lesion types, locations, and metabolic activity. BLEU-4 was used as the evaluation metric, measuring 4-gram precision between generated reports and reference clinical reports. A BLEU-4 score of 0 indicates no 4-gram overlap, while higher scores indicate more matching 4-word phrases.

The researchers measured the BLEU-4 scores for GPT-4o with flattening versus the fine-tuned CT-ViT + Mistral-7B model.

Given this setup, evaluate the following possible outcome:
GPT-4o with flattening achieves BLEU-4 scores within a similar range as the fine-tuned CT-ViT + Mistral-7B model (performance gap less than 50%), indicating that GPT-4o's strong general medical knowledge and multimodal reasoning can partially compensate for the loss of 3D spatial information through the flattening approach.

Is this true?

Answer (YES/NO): NO